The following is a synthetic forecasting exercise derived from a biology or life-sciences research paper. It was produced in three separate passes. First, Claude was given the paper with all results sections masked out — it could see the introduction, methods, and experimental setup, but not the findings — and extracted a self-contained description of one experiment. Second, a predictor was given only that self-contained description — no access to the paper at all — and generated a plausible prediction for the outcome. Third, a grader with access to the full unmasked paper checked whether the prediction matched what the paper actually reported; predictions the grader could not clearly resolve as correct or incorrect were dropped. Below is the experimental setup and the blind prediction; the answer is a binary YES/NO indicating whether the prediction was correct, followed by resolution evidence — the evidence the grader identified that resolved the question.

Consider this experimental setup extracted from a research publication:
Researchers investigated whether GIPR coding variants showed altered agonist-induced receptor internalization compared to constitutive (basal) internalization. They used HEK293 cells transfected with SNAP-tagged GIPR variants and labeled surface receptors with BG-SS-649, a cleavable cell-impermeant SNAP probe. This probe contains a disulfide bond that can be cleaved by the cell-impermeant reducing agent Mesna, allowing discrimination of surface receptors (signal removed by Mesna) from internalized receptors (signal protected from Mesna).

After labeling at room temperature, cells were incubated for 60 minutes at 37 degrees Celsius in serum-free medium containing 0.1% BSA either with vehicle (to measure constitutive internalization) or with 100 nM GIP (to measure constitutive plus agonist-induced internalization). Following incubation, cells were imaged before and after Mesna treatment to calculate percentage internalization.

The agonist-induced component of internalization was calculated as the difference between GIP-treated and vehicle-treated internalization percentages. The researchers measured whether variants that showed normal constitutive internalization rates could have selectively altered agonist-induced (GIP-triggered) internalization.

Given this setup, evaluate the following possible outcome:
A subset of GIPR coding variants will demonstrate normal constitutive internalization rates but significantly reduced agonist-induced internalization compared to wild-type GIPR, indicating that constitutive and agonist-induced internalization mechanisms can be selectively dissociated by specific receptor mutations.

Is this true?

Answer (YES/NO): YES